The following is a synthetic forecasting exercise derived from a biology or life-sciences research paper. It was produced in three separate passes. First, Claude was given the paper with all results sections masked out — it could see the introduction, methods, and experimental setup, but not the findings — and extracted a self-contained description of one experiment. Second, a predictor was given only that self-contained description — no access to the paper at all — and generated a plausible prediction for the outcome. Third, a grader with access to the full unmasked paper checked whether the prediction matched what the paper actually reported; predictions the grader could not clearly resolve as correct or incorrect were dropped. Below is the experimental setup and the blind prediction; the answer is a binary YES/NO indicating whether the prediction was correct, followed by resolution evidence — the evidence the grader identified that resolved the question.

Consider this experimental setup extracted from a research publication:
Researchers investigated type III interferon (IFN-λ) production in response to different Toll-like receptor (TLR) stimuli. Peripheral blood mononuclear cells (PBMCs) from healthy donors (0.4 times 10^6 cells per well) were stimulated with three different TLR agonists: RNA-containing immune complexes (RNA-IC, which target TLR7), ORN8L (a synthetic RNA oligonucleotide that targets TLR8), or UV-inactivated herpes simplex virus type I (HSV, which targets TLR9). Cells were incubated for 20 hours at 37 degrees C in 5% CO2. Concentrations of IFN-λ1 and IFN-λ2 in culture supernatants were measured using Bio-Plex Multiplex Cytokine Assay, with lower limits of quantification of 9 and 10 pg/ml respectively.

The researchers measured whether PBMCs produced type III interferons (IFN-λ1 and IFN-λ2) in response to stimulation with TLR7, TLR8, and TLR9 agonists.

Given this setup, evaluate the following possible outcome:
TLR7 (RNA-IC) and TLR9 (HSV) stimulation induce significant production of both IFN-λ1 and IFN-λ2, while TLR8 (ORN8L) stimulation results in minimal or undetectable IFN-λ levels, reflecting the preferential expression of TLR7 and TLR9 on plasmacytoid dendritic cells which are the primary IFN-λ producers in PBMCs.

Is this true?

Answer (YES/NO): NO